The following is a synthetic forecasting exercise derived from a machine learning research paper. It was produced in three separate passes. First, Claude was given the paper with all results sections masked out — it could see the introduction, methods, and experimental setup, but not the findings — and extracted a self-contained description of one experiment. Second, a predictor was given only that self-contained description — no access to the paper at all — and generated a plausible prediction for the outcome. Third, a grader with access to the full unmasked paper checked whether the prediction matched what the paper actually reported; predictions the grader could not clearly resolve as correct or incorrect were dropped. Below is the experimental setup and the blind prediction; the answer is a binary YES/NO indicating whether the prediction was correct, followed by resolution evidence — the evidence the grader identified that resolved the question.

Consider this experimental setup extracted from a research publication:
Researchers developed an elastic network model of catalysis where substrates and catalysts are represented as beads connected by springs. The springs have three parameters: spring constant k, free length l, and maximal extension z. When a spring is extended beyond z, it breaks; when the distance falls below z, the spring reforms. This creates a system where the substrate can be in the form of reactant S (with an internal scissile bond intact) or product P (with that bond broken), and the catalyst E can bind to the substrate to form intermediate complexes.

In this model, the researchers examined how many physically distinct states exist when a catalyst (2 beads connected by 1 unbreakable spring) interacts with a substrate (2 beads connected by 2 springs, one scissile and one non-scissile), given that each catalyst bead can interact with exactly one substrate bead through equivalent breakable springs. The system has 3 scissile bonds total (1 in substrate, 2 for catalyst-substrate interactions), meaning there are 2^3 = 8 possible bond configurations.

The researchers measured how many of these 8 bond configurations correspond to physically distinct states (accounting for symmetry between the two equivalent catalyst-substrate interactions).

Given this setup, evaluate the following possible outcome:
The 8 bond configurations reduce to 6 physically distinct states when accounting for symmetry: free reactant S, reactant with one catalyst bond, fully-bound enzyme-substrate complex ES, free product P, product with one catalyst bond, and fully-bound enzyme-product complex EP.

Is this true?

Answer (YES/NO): YES